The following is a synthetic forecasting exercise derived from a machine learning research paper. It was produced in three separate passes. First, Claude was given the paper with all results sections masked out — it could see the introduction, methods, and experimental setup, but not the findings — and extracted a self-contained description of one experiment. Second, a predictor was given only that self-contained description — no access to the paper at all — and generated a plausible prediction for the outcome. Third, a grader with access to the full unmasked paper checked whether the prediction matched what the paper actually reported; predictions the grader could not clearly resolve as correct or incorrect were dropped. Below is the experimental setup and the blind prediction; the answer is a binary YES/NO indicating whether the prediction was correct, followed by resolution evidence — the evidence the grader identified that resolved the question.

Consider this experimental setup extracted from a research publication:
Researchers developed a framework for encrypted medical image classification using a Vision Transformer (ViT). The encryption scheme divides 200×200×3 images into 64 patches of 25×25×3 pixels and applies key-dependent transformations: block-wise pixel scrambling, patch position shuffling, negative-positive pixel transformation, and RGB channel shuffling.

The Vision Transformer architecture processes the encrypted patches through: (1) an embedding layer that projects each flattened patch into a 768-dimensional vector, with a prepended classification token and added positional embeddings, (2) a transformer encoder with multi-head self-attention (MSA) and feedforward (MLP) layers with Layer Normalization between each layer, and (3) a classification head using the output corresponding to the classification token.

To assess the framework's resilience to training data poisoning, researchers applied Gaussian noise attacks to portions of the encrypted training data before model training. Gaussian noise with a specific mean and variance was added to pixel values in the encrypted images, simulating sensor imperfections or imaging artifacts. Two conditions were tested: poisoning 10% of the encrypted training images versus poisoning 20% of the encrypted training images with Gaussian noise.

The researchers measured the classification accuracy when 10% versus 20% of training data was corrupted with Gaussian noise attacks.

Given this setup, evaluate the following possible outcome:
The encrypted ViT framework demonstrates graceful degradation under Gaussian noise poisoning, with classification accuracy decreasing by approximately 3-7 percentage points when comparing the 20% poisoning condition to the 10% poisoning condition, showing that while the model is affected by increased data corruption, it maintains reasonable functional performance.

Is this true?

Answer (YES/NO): YES